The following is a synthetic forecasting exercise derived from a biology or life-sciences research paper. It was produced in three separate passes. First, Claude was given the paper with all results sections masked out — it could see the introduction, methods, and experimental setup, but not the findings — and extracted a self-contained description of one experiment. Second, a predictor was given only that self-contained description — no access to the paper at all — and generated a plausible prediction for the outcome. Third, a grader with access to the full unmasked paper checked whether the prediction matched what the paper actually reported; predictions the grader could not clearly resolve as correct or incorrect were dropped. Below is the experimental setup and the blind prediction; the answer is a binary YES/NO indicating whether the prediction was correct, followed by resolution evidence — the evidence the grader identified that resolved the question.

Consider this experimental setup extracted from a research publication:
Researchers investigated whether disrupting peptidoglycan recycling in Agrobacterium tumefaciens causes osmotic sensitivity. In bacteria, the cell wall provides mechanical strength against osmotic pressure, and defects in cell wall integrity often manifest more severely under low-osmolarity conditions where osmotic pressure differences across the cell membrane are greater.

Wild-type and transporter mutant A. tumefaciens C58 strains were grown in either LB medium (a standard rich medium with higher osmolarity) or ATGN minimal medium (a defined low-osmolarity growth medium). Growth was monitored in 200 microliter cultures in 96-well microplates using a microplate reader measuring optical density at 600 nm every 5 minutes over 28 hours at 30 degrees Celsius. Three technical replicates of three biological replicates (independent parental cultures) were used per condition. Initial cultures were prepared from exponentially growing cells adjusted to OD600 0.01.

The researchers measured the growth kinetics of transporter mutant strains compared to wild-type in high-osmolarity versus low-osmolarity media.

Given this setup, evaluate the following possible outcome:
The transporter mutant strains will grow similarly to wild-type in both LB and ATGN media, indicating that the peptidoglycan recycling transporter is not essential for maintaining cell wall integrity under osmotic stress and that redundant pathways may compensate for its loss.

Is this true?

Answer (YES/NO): NO